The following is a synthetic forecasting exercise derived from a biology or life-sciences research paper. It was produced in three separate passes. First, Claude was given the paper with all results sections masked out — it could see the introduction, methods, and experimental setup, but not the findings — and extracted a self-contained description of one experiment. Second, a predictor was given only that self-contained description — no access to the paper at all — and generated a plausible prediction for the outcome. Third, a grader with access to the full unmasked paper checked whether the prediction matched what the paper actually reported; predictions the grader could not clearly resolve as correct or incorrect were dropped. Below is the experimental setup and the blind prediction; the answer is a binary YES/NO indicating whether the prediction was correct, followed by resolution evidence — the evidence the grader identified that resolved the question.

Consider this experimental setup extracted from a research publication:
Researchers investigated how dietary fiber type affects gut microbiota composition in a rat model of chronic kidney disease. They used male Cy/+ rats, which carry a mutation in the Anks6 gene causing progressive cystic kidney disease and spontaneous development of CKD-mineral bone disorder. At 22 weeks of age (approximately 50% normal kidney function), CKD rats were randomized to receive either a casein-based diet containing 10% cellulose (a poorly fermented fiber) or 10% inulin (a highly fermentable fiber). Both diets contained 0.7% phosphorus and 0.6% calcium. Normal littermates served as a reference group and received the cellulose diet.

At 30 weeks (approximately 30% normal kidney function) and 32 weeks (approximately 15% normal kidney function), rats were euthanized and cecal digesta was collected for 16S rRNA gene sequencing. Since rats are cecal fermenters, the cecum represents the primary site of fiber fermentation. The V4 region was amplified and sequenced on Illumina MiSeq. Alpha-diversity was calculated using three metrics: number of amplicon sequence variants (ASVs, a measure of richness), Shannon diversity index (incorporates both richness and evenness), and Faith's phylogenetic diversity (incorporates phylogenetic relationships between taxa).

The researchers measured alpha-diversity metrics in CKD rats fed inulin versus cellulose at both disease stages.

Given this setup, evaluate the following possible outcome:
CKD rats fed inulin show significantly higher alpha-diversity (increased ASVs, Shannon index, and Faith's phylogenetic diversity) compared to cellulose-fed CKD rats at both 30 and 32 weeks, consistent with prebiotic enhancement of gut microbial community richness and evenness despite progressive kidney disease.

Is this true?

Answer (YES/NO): NO